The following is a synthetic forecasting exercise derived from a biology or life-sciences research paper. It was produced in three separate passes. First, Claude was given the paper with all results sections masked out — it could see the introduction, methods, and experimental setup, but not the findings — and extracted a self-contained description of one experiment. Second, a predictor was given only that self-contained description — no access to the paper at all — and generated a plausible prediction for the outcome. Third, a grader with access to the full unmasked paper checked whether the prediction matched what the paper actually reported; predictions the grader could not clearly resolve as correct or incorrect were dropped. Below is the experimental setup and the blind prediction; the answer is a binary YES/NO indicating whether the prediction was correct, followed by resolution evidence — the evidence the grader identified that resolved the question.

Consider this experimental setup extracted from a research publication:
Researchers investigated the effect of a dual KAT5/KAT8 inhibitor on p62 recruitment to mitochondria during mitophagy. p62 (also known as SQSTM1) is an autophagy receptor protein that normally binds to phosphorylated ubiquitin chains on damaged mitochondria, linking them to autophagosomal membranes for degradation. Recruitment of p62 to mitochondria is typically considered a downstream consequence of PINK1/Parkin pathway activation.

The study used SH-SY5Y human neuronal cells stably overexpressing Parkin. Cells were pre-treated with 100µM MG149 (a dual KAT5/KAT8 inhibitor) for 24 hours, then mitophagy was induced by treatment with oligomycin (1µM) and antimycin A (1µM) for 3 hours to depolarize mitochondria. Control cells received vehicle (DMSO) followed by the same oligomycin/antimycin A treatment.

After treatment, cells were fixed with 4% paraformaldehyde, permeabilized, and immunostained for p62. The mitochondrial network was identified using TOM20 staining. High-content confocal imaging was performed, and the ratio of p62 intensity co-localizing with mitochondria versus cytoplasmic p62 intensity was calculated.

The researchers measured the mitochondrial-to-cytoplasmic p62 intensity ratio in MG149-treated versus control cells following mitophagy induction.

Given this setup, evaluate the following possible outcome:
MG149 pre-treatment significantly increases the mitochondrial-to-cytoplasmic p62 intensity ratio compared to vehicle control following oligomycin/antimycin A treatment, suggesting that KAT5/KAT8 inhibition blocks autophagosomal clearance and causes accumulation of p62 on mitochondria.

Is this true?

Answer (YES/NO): NO